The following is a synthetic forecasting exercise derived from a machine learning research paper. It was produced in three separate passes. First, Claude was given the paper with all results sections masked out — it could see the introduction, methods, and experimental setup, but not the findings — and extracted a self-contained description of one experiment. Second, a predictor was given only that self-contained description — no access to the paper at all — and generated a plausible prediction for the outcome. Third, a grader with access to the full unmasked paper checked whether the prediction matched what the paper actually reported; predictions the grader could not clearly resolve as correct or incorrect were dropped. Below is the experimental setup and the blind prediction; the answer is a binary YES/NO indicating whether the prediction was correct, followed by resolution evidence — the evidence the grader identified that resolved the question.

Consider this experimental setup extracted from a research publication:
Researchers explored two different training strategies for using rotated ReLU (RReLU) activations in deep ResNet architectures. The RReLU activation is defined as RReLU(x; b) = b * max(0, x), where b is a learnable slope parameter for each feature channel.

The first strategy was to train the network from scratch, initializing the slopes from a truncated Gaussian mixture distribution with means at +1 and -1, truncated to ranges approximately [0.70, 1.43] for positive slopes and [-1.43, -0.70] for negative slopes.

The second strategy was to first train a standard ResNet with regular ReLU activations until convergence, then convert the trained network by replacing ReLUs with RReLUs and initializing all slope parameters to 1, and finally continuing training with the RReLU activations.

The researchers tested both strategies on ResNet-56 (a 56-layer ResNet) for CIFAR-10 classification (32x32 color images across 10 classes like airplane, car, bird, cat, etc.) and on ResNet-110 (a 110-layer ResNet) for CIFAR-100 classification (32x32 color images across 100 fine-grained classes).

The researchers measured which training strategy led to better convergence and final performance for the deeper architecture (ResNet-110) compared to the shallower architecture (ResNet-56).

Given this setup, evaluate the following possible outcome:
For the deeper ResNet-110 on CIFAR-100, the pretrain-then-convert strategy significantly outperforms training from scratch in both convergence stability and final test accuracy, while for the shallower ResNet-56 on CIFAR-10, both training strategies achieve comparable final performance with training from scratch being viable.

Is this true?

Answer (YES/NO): YES